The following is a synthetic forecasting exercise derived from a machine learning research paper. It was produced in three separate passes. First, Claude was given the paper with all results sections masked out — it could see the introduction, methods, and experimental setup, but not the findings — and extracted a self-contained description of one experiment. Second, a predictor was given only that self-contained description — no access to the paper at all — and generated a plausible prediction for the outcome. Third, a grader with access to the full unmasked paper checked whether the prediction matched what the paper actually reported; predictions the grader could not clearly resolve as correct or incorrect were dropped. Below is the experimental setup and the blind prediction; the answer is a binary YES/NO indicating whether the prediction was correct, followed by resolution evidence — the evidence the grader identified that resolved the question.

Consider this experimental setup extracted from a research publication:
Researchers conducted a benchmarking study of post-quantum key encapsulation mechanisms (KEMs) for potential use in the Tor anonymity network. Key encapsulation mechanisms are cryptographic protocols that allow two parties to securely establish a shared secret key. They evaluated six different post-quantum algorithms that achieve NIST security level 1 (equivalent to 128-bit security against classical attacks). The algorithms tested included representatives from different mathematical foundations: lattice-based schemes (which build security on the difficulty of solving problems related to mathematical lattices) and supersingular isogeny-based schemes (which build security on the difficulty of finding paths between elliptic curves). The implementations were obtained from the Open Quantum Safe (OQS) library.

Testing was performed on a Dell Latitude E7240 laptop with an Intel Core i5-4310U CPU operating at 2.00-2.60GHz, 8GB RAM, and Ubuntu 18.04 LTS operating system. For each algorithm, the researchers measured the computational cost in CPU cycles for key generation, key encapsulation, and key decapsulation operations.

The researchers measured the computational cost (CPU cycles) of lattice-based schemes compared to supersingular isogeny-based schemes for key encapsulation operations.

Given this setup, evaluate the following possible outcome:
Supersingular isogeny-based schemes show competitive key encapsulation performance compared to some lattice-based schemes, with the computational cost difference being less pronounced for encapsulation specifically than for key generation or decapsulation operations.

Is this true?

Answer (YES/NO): NO